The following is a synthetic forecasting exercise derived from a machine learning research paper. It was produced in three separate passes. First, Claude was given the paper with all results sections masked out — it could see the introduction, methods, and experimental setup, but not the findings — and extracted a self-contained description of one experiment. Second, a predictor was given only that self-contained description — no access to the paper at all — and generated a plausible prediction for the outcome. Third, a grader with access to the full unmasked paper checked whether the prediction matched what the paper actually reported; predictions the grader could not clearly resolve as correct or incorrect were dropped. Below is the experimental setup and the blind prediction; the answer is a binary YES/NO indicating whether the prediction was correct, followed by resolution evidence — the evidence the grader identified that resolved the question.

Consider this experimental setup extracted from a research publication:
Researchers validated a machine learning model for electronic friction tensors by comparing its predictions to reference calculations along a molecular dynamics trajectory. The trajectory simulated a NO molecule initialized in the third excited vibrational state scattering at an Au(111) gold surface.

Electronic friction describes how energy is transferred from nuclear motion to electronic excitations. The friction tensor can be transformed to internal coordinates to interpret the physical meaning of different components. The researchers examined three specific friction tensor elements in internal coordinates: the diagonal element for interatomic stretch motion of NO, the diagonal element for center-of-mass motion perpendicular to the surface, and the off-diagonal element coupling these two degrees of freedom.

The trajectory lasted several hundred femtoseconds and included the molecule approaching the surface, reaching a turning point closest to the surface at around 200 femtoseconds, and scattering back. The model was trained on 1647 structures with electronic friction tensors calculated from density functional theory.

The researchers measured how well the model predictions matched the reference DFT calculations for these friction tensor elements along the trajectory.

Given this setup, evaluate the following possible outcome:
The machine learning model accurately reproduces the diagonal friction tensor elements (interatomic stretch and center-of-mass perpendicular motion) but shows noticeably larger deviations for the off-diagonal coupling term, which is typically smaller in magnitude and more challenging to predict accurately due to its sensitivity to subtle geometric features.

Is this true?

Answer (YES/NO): NO